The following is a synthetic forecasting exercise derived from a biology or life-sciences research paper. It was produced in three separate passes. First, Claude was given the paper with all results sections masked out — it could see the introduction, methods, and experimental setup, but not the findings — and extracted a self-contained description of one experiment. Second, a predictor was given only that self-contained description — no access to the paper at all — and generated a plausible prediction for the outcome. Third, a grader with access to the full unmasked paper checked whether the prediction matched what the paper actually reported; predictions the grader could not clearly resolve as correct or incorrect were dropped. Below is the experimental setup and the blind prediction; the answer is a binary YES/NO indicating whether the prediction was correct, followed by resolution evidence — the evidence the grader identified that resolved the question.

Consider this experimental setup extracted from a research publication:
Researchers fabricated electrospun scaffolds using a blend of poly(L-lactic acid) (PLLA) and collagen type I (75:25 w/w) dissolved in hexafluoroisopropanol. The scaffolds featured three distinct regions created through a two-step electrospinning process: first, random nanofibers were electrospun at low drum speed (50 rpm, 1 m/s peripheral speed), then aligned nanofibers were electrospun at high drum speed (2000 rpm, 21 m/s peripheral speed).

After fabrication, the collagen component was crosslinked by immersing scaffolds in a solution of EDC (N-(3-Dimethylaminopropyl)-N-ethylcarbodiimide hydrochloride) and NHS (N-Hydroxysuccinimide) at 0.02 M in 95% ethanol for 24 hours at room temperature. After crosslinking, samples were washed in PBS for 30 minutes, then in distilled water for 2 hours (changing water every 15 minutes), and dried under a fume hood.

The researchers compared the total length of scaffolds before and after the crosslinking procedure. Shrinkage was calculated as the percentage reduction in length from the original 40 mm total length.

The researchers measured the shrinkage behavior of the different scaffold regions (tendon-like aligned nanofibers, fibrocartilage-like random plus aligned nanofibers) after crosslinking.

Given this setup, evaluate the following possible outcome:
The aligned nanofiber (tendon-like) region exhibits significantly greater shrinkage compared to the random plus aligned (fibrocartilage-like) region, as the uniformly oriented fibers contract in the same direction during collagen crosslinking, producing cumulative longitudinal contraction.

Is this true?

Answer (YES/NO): NO